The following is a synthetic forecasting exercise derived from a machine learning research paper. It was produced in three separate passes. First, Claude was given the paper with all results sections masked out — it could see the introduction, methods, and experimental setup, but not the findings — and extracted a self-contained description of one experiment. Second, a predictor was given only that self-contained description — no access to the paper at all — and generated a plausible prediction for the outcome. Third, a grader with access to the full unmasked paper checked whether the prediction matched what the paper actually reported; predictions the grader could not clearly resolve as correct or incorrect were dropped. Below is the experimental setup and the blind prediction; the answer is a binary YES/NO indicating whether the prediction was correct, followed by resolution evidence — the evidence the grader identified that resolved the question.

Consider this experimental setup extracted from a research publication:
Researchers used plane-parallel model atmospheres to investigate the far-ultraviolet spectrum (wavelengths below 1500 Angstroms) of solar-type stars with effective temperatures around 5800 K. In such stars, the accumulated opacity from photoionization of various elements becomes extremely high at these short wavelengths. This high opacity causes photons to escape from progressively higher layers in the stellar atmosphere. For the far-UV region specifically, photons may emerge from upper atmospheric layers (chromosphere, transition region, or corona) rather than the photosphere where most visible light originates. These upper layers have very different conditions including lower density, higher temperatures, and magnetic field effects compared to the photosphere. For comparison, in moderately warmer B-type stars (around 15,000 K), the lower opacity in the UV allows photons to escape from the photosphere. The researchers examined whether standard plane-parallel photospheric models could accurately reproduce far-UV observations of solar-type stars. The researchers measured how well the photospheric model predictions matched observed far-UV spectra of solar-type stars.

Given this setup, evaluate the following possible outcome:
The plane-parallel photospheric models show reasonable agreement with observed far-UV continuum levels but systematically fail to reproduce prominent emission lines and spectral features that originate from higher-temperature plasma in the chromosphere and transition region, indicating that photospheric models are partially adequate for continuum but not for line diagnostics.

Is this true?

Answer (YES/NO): NO